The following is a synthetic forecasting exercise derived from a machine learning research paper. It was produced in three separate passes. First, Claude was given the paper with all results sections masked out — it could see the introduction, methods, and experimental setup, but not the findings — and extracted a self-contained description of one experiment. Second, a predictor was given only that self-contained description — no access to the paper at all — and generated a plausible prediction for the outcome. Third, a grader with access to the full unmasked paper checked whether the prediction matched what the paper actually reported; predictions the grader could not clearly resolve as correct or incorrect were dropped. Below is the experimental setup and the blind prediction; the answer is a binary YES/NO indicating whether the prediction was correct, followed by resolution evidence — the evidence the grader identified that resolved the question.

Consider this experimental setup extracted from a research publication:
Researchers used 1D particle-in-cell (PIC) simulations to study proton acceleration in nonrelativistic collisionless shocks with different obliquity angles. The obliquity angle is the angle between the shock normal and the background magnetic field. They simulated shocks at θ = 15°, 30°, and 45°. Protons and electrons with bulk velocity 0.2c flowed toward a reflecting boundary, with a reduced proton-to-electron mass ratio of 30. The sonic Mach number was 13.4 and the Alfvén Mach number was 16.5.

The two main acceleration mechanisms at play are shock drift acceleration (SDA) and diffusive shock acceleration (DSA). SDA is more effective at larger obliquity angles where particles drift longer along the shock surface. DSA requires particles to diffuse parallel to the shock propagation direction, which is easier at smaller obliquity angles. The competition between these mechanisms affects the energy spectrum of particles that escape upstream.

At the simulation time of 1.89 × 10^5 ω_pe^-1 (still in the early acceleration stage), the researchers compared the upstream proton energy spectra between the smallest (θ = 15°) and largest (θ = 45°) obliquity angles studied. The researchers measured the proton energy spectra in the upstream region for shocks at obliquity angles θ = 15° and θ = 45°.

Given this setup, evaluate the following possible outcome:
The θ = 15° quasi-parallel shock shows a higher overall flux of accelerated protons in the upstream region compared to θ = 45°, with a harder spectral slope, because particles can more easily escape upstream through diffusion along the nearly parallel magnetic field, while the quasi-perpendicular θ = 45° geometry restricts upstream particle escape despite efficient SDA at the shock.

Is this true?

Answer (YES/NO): NO